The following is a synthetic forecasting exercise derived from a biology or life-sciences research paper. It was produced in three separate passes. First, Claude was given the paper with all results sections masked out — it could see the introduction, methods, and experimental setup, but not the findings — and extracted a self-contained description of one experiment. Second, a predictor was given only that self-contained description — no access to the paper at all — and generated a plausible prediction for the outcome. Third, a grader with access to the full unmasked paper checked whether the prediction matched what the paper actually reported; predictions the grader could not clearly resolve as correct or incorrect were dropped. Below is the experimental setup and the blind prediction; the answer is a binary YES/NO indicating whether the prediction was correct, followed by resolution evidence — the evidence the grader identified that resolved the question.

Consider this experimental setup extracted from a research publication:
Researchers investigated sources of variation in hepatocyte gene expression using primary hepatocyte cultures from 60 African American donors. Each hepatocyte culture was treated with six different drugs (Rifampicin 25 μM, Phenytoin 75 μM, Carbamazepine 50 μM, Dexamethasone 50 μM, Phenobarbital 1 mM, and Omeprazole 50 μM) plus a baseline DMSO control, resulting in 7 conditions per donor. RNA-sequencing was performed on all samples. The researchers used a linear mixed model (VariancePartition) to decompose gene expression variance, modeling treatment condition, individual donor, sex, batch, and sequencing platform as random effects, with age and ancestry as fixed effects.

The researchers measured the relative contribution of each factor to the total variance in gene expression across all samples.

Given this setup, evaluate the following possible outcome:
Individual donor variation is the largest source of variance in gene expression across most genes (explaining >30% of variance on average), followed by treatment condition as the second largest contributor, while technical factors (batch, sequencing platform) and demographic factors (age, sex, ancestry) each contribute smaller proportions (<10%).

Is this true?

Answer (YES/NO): YES